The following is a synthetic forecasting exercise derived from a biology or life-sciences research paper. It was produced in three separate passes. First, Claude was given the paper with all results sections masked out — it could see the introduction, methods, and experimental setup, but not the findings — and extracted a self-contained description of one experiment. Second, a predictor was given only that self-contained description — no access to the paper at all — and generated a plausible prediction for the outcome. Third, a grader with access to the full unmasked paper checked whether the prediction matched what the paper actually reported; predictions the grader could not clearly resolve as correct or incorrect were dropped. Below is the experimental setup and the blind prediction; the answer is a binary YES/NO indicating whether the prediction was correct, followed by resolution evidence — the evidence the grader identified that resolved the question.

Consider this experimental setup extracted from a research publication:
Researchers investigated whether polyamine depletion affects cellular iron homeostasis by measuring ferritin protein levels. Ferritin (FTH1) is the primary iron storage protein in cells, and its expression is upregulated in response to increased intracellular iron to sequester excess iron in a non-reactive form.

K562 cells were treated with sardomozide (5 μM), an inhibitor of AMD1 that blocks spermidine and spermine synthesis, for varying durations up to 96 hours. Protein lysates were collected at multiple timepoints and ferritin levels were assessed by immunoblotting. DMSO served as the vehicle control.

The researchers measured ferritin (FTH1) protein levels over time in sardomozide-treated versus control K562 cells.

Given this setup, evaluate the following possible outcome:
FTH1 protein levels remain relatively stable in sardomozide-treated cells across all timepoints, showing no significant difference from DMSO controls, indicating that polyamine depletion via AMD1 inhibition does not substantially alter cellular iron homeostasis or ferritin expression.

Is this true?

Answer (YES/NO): NO